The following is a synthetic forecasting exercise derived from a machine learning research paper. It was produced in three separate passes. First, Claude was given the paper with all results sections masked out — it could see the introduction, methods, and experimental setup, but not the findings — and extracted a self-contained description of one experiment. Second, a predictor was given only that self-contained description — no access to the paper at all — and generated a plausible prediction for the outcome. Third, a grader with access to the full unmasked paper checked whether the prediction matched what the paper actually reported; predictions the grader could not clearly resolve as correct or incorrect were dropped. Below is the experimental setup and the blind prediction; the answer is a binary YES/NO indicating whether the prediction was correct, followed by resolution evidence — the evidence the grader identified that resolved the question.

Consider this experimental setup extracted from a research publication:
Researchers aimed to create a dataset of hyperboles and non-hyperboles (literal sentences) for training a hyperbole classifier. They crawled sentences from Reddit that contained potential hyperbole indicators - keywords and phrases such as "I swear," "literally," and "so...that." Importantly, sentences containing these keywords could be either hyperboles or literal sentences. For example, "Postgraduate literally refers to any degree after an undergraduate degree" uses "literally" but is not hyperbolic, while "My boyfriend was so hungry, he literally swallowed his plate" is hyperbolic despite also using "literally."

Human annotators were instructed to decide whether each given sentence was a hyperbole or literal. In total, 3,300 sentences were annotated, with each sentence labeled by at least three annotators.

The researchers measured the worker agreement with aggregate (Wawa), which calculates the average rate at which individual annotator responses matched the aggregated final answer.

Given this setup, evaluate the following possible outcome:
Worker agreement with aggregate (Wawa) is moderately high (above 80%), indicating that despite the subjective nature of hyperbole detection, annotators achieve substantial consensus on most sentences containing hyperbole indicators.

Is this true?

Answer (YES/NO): NO